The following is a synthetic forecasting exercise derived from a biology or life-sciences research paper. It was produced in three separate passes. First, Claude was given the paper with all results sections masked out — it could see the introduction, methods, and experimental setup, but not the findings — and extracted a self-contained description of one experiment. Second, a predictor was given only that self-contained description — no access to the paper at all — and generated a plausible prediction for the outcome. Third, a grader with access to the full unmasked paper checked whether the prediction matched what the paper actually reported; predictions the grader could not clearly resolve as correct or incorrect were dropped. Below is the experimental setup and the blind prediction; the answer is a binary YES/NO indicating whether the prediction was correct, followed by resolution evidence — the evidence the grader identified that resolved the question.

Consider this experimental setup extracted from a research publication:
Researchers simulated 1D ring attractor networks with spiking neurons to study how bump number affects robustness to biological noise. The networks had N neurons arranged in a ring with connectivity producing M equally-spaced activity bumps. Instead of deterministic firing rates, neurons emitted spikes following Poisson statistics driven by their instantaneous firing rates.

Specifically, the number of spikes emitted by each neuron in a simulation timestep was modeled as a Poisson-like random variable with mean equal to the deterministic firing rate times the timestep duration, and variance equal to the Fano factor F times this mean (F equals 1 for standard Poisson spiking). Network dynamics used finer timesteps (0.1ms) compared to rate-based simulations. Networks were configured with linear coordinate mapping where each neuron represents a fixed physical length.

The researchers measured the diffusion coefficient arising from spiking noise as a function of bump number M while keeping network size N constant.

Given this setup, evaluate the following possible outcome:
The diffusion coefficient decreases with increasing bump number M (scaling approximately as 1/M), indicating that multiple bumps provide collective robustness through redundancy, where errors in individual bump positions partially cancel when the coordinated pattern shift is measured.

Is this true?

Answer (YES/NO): YES